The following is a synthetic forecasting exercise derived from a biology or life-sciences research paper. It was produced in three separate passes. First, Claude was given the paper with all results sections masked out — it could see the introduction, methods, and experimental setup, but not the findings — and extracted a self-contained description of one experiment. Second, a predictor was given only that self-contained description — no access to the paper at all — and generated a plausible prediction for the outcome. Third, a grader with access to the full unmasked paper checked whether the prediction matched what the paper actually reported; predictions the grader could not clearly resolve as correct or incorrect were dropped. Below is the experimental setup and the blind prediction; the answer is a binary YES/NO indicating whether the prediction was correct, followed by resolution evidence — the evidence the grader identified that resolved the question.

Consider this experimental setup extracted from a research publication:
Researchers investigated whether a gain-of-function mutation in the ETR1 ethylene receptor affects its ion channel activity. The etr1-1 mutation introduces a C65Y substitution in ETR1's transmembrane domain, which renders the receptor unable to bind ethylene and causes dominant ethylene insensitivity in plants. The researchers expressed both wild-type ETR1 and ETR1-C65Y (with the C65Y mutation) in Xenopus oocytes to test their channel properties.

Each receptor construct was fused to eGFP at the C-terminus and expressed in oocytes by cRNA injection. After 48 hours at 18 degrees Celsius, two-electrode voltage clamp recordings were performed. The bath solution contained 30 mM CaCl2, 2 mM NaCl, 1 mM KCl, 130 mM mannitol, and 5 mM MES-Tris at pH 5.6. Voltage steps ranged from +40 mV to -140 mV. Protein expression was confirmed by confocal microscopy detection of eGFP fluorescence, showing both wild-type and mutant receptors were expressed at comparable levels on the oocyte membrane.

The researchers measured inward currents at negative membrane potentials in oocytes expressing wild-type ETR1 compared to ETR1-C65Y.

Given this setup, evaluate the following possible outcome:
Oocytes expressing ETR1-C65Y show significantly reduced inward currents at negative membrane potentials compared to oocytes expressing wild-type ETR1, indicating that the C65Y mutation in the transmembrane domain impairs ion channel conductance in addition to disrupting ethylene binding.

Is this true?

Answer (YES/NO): YES